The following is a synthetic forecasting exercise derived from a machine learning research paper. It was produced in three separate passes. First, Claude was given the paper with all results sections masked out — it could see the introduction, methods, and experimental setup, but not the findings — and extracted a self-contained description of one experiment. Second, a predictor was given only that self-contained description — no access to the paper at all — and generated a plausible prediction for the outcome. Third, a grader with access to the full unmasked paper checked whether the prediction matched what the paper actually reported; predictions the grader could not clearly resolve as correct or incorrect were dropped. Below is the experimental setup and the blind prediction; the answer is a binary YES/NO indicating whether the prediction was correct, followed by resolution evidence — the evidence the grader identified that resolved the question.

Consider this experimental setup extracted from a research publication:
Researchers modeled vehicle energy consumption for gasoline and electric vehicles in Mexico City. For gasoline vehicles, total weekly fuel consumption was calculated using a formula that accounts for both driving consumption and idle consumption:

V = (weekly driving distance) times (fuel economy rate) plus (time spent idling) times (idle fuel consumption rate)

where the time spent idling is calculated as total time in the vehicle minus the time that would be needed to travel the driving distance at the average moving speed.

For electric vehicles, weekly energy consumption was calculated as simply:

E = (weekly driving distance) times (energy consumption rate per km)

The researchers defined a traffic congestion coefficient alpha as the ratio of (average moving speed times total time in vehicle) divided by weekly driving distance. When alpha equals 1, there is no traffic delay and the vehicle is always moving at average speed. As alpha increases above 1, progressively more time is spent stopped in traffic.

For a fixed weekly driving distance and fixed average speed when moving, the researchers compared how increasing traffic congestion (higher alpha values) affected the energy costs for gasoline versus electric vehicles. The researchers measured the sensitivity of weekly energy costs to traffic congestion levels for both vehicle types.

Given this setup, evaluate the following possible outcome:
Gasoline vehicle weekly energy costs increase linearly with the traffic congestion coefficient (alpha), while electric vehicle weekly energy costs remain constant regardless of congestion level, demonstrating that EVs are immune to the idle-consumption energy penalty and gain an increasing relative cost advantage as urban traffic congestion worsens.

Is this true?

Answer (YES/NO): YES